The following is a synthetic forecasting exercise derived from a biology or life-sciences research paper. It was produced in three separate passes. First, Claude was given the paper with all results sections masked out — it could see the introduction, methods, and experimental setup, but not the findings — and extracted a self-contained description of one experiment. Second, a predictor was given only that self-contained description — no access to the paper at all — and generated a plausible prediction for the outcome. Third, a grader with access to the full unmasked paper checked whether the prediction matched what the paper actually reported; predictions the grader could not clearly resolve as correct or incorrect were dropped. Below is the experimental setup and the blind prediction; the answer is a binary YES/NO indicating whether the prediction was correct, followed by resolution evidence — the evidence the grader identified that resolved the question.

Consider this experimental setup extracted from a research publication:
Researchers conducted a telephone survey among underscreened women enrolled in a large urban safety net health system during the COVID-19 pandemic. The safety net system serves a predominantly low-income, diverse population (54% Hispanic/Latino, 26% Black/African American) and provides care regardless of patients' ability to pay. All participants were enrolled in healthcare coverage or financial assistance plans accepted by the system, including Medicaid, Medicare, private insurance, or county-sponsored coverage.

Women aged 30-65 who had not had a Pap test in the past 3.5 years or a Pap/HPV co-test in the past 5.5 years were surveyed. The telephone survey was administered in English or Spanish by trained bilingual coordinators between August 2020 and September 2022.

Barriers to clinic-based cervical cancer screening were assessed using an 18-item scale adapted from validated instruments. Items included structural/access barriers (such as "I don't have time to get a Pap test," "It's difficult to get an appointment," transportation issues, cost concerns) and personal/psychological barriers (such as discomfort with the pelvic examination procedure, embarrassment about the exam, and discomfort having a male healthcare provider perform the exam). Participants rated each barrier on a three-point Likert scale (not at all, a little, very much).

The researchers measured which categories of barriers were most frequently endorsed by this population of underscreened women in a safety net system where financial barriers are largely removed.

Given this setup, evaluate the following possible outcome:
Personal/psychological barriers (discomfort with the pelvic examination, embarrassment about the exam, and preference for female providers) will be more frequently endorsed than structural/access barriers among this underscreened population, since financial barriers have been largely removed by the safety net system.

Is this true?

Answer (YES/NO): YES